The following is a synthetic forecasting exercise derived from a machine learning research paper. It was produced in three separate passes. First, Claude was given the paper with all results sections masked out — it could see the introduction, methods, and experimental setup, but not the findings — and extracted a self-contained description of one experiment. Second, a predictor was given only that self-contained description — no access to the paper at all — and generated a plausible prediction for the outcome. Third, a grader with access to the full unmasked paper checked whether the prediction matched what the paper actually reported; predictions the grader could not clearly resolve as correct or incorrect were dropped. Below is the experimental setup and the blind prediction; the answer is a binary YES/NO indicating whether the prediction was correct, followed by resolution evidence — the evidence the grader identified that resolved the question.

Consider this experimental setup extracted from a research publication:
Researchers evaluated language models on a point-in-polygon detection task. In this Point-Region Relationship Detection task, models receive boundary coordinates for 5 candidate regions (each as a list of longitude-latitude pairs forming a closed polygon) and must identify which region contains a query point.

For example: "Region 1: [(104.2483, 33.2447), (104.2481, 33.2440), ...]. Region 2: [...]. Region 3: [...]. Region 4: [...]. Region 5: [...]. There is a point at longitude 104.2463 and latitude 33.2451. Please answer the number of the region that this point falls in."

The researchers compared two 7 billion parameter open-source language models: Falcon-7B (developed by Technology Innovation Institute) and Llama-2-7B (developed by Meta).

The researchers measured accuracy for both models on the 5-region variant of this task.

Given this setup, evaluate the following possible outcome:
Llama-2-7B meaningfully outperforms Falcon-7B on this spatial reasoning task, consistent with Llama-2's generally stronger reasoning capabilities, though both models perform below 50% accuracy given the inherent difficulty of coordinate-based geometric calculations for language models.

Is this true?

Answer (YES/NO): NO